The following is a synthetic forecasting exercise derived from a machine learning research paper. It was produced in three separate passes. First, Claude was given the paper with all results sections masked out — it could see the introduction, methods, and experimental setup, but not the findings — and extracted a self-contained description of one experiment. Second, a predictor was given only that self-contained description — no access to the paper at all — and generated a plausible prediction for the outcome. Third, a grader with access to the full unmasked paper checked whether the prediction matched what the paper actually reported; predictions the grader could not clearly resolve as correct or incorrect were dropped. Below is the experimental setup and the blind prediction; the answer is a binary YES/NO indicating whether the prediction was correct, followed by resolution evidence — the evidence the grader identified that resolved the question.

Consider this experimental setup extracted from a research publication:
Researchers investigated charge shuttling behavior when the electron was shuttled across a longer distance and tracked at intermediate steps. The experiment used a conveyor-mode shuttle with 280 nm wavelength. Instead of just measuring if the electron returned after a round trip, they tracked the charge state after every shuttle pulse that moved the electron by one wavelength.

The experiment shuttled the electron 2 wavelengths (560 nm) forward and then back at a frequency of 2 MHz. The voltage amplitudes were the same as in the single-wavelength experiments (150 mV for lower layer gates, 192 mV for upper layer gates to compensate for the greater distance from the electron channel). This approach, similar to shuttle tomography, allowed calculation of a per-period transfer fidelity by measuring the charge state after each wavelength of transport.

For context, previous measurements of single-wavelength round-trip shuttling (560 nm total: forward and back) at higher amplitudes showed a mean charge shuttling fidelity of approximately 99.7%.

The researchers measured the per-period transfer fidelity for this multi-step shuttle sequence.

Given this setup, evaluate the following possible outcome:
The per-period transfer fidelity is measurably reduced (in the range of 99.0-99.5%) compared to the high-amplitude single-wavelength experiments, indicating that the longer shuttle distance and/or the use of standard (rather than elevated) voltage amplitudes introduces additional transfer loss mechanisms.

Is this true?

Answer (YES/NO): NO